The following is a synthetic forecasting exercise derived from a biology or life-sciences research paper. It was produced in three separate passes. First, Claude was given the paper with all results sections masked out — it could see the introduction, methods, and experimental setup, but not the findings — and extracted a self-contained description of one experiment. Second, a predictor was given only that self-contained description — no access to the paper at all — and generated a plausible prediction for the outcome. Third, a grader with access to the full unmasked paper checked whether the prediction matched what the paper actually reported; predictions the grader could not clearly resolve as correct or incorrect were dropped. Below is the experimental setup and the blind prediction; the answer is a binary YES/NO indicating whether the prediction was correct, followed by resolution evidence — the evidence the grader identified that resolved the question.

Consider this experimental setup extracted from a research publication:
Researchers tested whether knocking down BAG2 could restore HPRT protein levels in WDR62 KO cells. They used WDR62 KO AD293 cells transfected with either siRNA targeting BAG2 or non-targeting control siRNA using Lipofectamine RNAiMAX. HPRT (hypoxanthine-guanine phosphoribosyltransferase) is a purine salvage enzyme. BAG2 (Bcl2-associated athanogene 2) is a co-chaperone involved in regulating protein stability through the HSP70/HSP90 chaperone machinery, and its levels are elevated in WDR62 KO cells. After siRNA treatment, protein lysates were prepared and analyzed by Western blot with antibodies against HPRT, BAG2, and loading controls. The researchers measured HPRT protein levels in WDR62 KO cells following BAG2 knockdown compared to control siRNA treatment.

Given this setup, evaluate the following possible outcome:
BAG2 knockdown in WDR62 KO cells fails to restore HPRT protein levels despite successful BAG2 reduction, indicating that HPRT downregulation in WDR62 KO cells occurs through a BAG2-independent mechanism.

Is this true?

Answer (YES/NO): NO